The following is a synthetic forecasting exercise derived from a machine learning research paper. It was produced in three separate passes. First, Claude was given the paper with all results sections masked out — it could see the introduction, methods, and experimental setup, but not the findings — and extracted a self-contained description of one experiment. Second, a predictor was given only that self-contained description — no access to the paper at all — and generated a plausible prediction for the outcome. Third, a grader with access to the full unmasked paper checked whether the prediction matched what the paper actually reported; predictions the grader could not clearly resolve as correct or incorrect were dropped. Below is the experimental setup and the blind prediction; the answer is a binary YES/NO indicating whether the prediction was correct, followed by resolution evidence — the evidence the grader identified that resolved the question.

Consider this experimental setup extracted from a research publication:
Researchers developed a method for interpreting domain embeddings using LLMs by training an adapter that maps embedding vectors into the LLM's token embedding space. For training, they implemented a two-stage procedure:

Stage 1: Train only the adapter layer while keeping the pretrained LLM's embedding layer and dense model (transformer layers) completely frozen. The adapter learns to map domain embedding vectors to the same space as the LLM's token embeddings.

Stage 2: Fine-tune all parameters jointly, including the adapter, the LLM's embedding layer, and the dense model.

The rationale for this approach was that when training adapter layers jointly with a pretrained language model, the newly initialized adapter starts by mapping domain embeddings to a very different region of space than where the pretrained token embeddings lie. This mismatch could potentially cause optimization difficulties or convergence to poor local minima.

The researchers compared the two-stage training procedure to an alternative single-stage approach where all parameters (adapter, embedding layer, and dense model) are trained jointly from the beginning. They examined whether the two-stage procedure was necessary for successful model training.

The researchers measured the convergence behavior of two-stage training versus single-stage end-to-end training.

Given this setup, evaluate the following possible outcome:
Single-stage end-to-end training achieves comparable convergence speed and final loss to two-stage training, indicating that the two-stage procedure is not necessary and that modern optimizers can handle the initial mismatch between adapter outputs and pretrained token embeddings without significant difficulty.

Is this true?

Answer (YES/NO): NO